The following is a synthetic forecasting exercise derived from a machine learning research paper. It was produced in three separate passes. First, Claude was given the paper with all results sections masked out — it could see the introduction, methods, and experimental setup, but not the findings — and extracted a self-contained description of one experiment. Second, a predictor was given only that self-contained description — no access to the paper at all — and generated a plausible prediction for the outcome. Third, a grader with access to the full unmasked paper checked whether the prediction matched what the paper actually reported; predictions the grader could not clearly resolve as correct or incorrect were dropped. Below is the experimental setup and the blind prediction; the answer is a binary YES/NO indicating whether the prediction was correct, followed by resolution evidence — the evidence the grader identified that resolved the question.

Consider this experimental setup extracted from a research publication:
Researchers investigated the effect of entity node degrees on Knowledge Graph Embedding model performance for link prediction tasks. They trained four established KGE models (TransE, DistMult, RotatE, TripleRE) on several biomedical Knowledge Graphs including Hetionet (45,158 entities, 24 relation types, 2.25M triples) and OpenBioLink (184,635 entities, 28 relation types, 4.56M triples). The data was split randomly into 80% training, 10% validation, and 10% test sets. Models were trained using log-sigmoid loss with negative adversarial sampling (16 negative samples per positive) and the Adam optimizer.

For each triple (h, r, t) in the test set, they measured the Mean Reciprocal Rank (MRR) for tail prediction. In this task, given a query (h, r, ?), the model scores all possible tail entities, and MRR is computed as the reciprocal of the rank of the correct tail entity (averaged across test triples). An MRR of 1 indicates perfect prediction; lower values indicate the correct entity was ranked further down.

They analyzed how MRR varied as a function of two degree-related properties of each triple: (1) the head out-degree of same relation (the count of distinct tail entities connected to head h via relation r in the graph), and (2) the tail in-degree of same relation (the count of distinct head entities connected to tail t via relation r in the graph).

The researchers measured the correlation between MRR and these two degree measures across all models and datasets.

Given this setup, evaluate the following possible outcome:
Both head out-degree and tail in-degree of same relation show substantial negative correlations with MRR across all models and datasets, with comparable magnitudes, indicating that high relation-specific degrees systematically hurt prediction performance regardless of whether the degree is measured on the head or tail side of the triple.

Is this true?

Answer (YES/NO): NO